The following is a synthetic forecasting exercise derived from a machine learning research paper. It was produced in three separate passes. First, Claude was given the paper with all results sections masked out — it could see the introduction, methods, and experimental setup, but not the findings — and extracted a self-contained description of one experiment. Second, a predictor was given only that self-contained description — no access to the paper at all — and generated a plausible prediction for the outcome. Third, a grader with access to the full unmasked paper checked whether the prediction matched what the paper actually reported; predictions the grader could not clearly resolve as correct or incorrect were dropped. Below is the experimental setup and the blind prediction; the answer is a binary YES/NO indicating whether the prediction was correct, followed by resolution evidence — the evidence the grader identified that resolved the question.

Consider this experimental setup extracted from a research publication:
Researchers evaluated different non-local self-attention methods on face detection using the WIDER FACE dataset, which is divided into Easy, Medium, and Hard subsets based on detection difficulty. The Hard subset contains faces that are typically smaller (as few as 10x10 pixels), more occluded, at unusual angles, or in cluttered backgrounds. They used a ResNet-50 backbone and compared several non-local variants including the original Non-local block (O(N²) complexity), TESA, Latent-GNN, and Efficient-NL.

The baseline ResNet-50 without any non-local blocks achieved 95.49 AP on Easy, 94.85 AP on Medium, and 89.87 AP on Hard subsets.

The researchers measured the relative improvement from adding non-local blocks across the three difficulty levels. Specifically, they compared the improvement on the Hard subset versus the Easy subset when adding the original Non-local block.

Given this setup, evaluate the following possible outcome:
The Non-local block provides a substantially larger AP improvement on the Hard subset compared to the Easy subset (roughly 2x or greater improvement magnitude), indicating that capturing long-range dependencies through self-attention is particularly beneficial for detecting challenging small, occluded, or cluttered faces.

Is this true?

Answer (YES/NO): YES